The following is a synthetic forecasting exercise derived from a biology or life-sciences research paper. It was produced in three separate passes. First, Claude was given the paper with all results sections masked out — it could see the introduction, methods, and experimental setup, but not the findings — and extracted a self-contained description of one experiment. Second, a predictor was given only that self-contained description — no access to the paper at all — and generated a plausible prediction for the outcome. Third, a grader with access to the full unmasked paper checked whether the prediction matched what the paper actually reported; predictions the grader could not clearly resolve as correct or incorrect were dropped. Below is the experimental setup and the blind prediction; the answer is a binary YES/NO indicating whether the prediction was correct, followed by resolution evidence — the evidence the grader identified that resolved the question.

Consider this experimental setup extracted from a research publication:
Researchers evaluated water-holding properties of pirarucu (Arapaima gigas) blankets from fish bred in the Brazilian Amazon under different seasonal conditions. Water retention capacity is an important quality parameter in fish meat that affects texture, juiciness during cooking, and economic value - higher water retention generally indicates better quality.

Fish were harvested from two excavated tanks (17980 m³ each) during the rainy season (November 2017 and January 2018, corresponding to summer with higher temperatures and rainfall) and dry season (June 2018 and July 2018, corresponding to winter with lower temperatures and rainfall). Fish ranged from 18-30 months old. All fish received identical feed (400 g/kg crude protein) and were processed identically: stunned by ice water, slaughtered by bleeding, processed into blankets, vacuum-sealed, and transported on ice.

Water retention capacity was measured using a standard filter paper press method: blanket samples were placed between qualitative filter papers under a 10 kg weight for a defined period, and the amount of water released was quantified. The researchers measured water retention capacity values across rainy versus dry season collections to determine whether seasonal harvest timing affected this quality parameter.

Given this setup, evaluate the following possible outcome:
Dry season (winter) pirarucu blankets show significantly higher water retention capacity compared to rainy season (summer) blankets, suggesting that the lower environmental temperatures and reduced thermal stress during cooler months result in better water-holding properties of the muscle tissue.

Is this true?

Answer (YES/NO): NO